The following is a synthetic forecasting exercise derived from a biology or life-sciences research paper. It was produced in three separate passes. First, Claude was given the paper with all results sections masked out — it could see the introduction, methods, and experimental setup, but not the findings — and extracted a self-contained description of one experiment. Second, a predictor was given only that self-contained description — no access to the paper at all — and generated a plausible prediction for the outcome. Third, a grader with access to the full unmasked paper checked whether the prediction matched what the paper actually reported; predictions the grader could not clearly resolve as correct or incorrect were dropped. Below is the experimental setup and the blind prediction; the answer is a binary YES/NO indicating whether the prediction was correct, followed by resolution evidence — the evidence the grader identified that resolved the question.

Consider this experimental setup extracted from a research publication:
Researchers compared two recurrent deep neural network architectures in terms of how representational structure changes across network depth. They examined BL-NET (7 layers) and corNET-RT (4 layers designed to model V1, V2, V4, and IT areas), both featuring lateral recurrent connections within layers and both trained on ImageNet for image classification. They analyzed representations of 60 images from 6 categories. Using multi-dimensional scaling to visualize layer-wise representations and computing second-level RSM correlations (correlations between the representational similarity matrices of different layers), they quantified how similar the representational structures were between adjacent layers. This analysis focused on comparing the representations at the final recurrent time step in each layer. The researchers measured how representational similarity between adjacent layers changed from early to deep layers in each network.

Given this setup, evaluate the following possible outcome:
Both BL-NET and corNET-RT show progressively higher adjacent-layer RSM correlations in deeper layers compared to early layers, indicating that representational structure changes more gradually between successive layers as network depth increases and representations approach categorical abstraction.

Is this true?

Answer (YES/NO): NO